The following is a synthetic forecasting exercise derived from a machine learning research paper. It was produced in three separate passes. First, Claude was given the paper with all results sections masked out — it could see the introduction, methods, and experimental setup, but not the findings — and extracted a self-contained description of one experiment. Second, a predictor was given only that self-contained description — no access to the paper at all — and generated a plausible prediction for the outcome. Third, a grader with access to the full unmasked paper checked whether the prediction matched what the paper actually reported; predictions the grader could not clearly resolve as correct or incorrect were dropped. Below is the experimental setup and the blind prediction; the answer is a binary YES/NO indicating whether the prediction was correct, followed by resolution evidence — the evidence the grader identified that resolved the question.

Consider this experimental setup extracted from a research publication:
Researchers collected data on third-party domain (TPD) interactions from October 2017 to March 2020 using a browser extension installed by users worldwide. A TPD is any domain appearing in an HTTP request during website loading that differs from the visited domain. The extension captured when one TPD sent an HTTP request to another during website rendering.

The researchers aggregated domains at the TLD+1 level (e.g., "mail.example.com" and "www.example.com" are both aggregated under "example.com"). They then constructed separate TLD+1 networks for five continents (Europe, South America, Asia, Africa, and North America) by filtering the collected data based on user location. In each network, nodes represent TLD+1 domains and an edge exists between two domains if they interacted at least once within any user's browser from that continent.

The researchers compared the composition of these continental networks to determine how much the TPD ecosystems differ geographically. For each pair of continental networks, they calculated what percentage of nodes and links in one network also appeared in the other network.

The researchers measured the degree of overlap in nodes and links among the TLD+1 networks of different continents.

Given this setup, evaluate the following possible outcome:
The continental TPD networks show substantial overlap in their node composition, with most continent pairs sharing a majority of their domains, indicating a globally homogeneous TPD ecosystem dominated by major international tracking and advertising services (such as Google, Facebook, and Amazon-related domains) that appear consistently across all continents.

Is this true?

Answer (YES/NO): YES